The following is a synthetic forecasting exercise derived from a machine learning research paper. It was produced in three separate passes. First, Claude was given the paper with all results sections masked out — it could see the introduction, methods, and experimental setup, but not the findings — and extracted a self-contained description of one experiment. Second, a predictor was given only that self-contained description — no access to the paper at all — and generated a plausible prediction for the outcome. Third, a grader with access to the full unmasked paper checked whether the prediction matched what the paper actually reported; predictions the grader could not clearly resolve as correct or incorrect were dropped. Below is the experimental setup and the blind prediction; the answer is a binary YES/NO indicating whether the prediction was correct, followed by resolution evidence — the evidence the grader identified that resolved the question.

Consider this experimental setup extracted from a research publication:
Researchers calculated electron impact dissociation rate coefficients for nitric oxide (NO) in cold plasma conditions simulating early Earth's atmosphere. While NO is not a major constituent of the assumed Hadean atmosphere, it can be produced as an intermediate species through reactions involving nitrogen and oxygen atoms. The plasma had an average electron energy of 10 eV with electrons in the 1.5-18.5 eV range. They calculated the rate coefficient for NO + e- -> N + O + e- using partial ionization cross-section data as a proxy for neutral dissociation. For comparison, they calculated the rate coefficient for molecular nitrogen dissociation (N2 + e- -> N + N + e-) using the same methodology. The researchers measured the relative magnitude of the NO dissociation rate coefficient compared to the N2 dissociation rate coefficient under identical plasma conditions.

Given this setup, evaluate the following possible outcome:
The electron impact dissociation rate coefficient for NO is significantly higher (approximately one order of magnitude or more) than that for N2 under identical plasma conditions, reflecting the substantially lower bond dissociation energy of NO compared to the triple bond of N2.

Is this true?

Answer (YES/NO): NO